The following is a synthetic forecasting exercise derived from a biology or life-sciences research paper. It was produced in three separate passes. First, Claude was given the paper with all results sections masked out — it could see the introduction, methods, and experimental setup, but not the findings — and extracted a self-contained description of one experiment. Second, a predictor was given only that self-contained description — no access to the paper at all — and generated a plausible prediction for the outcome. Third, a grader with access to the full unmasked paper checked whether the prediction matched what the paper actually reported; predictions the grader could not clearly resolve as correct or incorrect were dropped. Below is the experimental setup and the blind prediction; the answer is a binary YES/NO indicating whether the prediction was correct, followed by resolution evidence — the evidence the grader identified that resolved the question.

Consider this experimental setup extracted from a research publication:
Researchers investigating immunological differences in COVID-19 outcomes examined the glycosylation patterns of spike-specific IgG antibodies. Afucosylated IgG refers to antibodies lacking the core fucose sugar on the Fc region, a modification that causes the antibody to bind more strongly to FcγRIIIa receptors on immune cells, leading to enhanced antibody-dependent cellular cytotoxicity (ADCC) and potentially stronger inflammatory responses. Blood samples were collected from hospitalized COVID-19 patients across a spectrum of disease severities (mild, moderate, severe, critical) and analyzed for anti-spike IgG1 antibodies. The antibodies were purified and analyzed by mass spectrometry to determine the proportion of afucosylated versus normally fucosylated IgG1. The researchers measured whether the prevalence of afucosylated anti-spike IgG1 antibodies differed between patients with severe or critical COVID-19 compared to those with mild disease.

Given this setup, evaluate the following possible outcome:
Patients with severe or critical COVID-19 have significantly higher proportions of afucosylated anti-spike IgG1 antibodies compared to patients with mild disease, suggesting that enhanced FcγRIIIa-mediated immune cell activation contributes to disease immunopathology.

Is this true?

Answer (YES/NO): YES